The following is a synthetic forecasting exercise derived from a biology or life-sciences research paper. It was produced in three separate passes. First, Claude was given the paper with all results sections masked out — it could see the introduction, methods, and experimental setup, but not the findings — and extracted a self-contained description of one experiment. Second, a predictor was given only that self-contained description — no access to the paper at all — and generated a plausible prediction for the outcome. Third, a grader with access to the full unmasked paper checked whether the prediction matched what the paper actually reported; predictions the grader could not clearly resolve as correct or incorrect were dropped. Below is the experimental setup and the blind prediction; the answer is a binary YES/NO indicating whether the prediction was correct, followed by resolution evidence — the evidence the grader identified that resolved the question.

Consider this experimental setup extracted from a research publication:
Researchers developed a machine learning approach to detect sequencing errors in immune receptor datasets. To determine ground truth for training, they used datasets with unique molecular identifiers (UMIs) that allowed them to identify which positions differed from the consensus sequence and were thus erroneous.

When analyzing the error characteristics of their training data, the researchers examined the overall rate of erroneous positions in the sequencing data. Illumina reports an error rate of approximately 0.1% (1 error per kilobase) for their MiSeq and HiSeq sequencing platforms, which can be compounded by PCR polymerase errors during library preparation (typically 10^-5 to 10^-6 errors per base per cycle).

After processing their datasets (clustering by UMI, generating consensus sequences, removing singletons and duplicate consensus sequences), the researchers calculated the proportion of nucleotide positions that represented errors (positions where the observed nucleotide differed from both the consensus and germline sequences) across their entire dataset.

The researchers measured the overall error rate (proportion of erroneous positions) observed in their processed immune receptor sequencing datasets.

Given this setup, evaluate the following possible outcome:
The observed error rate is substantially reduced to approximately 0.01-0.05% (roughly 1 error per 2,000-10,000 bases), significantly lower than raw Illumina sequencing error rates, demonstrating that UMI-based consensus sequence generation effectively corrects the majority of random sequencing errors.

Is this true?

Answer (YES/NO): NO